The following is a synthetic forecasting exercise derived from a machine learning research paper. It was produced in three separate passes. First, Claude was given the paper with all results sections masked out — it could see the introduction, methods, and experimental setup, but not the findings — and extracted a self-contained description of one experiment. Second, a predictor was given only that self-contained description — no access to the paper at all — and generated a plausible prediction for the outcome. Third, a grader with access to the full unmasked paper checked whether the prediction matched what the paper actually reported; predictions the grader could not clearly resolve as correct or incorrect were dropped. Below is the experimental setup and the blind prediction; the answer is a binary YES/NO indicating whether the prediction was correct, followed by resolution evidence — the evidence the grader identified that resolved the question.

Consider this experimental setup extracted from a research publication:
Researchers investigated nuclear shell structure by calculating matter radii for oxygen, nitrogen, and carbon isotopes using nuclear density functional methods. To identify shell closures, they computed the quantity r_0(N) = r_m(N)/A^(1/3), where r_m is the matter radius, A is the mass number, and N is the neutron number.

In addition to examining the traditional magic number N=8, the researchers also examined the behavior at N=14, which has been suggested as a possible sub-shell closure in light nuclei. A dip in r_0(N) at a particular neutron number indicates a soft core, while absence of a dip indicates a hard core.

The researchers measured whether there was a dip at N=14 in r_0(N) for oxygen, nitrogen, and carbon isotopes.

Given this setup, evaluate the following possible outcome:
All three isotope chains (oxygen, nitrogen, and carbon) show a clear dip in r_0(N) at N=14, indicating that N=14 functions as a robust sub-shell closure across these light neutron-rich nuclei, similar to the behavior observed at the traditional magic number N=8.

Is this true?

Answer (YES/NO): NO